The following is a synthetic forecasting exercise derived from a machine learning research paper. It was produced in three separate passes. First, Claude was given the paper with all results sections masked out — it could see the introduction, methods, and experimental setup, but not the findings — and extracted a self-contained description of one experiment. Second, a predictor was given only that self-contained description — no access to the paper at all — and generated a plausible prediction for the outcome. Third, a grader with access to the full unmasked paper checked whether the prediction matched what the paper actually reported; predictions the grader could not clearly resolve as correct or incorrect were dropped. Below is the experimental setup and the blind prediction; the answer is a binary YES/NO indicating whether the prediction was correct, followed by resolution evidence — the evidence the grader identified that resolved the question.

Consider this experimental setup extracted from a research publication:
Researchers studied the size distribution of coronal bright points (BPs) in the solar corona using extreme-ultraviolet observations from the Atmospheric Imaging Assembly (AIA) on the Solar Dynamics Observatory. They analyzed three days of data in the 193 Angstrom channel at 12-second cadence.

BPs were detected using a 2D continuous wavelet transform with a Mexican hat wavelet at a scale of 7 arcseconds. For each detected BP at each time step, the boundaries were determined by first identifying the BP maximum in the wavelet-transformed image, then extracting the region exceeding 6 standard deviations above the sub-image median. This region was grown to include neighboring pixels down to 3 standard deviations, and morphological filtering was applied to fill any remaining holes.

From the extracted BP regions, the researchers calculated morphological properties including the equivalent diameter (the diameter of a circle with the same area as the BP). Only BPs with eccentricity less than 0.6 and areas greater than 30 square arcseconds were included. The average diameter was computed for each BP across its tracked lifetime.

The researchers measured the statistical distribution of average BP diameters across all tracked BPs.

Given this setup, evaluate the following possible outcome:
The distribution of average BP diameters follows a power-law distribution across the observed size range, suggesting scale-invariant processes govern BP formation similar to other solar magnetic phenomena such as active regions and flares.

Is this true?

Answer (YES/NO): NO